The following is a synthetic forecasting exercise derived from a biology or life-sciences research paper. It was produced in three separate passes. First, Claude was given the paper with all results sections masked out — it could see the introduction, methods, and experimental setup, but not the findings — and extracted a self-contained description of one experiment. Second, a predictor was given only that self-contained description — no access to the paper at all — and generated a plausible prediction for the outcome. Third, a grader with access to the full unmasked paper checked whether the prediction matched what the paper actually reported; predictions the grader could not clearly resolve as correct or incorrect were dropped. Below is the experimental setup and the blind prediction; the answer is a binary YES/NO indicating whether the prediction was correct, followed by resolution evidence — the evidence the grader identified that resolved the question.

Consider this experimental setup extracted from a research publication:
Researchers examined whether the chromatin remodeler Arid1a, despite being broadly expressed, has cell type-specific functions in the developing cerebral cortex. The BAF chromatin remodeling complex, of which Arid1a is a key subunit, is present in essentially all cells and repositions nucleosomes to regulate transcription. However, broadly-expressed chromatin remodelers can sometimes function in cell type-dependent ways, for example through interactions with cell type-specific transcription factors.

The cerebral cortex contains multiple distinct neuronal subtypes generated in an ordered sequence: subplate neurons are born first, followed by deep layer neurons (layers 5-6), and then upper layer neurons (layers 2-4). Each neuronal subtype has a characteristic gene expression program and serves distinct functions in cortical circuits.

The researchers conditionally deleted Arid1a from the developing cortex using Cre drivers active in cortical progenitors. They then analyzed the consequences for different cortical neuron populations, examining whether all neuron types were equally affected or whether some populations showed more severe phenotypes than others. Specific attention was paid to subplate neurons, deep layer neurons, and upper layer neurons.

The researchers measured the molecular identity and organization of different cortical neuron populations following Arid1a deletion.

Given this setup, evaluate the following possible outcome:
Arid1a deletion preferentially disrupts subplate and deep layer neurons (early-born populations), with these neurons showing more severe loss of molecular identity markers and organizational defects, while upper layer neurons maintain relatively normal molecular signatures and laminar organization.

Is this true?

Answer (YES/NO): NO